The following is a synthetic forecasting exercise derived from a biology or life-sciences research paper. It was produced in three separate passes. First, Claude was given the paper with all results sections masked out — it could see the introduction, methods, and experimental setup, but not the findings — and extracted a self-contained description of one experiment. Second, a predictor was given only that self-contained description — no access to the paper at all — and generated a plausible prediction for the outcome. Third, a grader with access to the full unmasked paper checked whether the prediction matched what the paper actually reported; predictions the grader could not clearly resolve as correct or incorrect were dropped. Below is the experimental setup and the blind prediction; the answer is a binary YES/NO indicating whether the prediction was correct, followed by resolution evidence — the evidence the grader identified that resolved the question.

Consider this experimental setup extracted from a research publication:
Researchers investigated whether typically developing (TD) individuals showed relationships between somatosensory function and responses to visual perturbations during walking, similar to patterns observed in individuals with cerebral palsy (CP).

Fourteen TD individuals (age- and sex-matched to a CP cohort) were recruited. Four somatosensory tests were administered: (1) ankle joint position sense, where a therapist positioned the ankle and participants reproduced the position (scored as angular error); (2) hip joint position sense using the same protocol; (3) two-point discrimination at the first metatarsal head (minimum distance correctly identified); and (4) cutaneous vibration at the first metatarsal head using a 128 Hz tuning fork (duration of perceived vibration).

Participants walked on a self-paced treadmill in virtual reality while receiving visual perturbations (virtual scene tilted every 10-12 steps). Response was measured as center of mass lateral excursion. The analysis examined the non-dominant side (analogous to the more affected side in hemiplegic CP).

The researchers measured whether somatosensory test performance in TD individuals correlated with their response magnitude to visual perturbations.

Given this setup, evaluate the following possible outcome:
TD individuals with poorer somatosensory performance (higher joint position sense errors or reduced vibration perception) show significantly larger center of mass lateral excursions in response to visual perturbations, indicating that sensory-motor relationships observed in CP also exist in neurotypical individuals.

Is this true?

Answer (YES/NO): YES